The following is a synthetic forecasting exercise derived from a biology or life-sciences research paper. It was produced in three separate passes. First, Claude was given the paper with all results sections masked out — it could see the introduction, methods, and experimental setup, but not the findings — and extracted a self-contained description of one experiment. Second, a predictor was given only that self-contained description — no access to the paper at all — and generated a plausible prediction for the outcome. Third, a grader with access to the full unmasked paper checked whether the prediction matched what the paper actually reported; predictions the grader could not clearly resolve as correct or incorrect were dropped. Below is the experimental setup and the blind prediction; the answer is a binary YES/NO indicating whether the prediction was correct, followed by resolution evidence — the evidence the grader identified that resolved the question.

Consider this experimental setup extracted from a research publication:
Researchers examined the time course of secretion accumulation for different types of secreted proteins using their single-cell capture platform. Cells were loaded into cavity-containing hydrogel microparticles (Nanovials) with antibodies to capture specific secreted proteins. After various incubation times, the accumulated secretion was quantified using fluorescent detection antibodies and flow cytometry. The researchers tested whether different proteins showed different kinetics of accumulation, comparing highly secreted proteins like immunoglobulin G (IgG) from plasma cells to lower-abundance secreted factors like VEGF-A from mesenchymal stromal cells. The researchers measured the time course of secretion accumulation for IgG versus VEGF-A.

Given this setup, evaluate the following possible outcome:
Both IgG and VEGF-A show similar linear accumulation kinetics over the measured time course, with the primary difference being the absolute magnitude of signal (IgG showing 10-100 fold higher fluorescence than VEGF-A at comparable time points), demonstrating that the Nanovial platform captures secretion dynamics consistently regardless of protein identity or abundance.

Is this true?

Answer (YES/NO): NO